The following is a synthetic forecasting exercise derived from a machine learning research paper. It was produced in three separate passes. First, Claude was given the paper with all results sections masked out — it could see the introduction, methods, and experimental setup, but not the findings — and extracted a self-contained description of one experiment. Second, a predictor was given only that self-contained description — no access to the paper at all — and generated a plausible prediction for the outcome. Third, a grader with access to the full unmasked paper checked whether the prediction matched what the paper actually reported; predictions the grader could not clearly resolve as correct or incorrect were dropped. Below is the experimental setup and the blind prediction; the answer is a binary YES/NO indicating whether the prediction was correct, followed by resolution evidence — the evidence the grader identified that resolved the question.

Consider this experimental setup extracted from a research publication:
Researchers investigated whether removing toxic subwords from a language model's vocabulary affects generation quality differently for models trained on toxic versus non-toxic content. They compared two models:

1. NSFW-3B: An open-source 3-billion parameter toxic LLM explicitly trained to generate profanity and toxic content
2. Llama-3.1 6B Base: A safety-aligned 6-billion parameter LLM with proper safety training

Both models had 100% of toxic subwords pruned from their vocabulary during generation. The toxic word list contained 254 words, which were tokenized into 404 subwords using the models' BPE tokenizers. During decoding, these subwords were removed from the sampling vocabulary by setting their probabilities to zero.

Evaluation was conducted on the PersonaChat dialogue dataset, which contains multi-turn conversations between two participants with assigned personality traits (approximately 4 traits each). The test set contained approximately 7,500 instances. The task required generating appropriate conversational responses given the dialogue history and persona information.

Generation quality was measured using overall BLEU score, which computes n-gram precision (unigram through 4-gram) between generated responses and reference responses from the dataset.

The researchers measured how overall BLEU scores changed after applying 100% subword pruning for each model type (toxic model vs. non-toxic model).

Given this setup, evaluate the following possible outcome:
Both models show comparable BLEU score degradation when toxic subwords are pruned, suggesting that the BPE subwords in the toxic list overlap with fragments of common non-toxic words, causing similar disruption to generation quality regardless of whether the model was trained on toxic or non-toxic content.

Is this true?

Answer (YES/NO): NO